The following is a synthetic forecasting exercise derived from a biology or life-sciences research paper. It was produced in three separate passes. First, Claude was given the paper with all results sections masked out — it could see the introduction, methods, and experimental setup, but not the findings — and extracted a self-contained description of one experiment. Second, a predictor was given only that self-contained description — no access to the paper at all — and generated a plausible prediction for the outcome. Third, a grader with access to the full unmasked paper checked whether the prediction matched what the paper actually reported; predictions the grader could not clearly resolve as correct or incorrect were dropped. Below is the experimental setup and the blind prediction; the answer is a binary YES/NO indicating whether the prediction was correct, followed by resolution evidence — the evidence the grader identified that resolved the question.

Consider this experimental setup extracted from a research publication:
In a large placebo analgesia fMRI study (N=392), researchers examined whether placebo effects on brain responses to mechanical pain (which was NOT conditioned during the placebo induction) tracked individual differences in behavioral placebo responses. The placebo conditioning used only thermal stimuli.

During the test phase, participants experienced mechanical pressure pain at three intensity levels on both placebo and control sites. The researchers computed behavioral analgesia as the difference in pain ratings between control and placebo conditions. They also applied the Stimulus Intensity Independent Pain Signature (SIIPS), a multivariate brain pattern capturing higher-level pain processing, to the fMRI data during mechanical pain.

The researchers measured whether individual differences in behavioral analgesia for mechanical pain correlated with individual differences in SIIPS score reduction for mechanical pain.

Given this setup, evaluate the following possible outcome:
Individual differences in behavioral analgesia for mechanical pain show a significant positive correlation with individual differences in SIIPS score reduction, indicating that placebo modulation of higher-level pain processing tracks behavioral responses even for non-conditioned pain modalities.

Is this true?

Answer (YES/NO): YES